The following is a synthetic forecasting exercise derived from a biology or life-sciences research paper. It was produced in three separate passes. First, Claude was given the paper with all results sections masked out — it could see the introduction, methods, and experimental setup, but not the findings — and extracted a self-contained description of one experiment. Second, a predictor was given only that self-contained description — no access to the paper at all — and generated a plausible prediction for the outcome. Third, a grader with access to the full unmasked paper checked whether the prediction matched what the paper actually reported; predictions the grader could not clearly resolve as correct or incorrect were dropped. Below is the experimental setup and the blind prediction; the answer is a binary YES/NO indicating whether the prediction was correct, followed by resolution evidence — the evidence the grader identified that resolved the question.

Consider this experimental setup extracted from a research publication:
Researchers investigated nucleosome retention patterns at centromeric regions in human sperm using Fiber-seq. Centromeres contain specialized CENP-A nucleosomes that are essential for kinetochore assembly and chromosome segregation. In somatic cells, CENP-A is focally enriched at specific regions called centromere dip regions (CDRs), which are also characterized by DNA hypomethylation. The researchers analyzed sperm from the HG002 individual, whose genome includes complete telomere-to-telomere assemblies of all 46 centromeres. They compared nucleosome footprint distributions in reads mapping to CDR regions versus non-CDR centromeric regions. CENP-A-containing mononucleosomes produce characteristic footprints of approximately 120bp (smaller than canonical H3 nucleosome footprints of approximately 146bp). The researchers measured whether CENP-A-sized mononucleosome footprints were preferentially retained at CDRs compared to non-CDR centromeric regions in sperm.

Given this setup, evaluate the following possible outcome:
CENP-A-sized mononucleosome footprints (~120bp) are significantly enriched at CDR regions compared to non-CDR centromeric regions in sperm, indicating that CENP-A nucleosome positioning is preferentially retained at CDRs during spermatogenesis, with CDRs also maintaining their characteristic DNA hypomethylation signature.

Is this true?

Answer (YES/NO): NO